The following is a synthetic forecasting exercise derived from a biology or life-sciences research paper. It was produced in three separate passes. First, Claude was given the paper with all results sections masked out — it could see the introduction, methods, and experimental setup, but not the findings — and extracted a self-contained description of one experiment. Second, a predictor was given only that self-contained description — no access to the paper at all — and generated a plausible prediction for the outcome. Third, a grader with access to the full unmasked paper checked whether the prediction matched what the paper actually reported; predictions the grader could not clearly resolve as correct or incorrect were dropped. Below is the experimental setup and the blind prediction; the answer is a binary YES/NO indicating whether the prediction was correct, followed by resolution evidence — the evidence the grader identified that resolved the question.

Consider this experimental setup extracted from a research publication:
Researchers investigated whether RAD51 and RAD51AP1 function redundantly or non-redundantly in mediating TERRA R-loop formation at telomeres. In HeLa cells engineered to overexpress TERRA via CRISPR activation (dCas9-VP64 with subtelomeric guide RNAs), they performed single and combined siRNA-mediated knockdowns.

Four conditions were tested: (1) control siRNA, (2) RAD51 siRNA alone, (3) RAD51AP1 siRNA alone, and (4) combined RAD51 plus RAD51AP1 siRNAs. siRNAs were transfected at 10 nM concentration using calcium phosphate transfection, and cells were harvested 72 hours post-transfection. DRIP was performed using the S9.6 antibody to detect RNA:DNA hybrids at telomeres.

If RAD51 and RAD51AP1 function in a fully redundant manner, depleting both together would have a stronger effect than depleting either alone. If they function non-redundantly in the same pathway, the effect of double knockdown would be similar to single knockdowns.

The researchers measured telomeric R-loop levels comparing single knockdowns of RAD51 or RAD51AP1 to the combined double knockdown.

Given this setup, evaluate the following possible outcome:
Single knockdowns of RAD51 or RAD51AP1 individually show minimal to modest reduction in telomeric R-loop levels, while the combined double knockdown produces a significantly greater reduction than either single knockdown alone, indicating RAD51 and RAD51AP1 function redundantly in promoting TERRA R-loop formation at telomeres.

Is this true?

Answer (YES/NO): NO